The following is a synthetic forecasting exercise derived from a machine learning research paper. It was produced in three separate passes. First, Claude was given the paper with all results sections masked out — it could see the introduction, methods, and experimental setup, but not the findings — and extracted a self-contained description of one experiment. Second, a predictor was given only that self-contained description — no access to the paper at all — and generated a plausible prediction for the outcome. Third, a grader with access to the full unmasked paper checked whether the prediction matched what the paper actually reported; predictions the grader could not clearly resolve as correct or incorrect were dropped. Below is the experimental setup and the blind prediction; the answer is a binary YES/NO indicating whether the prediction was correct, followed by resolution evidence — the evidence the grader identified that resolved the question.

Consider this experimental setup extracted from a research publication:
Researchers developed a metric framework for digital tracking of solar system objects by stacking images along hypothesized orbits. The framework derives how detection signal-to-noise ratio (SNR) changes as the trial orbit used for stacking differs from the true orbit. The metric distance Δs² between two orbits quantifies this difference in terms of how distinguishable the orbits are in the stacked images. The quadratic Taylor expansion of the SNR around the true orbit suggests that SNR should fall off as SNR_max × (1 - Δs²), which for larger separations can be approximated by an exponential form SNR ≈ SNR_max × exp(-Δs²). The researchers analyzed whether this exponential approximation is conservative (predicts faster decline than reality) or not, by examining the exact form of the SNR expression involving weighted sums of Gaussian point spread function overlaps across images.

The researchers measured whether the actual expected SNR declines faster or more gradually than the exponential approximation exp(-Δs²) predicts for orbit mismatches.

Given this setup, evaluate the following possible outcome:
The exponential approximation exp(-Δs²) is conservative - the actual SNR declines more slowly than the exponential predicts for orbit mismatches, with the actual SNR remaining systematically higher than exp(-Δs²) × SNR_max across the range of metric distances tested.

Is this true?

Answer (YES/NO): YES